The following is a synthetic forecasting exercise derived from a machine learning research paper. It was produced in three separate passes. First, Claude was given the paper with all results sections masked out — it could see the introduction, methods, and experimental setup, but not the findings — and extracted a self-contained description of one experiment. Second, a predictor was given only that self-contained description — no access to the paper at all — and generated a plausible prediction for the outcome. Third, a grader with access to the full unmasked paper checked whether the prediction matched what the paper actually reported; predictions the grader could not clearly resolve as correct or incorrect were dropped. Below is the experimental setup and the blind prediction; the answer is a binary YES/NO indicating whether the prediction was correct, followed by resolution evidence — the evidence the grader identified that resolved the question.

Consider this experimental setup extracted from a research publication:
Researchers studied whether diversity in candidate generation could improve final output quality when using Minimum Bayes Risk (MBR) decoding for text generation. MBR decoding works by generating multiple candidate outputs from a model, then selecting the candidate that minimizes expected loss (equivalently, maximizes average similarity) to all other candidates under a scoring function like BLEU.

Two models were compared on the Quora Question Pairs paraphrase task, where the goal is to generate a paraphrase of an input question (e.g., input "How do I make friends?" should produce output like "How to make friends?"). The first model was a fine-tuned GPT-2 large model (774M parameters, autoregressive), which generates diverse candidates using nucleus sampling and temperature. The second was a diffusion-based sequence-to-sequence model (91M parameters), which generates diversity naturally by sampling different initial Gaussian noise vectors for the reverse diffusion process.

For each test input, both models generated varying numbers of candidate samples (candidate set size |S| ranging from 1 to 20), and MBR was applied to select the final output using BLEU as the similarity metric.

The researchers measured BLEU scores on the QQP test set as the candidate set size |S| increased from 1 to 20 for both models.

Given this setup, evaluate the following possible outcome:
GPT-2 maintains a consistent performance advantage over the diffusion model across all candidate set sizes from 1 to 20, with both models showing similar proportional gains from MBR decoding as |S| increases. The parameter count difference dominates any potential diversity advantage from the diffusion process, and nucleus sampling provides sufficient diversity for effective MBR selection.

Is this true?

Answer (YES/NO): NO